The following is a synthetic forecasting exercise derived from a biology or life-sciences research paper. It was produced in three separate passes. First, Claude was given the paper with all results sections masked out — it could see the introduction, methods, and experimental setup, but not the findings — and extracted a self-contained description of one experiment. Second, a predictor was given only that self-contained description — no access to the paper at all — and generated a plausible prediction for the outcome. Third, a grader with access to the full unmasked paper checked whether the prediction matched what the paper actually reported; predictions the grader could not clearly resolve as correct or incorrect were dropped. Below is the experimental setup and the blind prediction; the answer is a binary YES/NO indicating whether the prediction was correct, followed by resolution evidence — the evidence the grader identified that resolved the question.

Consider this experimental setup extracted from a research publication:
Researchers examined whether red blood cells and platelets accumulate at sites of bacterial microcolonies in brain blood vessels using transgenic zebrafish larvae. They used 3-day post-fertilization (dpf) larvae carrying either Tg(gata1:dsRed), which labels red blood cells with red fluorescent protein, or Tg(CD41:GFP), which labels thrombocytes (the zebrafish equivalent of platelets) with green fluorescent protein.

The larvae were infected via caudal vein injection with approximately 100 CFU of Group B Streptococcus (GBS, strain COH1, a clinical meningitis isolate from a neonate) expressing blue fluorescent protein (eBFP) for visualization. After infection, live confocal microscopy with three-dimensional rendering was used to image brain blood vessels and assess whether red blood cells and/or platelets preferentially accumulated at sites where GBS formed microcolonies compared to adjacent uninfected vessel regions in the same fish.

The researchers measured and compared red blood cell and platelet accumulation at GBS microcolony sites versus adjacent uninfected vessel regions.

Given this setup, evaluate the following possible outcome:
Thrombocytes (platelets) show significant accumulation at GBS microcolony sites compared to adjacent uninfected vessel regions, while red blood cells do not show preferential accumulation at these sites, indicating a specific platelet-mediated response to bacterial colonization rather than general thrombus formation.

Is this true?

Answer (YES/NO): NO